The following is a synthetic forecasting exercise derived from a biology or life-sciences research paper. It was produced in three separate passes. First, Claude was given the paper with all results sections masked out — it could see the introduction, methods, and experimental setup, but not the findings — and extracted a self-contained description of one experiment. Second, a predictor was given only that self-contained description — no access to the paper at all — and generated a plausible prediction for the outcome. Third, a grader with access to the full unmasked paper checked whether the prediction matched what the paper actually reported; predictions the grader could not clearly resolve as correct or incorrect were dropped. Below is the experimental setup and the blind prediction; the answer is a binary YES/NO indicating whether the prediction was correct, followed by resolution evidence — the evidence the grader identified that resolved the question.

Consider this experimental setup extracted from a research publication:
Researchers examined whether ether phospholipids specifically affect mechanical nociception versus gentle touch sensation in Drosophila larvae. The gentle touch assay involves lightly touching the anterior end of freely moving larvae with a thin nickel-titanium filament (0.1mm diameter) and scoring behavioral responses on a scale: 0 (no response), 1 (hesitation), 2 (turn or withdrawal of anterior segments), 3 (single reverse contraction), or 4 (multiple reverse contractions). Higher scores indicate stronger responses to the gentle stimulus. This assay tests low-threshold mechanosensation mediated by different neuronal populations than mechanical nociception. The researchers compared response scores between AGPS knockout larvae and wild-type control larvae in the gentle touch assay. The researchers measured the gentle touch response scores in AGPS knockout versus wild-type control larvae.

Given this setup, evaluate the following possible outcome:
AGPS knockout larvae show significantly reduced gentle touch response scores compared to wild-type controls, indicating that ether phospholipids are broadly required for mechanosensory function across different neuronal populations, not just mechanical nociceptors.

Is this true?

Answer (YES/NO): NO